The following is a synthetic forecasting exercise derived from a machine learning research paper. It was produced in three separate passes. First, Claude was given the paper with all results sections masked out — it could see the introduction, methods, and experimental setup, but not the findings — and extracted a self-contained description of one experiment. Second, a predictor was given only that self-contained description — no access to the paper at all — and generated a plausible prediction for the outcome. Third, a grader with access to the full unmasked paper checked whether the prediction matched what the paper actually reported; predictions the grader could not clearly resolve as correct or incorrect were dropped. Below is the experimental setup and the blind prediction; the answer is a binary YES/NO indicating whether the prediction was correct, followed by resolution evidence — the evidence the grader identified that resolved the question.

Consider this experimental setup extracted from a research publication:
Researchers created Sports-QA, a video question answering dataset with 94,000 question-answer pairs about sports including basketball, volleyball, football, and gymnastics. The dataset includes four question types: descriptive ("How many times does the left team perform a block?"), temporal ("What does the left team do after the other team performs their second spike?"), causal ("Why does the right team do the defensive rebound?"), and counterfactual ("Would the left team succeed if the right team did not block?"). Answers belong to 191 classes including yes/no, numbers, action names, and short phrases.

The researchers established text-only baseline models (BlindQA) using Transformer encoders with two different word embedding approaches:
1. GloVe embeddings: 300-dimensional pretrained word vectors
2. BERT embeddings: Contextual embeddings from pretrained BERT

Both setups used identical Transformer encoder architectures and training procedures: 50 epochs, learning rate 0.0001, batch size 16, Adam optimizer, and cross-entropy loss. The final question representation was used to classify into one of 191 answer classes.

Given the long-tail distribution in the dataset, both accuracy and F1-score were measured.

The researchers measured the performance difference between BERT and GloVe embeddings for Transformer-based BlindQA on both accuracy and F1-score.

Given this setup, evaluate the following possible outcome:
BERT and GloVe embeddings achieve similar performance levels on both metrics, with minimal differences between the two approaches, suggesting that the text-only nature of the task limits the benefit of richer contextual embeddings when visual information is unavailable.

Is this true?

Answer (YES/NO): NO